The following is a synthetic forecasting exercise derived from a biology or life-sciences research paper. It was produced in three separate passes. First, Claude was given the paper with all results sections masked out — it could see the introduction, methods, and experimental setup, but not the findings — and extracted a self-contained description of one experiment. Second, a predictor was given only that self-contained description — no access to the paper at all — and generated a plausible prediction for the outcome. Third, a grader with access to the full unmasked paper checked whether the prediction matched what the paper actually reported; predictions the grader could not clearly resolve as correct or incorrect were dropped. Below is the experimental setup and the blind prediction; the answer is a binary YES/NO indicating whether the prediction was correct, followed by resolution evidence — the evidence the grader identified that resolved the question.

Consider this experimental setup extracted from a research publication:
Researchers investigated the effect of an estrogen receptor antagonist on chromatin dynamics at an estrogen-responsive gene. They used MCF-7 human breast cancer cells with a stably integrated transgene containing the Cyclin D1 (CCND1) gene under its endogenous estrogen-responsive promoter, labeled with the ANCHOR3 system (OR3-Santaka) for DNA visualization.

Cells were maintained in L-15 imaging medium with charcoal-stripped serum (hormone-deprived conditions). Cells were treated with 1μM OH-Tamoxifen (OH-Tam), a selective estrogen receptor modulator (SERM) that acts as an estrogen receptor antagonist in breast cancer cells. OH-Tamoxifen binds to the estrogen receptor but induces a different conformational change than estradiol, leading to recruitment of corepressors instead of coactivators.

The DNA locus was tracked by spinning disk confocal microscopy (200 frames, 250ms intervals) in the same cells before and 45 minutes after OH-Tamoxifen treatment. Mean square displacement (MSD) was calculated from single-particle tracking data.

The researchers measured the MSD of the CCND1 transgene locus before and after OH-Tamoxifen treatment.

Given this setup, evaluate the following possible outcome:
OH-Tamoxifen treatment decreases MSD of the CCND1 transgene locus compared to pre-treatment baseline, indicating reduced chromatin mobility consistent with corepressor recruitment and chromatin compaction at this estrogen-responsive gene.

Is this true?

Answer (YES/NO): NO